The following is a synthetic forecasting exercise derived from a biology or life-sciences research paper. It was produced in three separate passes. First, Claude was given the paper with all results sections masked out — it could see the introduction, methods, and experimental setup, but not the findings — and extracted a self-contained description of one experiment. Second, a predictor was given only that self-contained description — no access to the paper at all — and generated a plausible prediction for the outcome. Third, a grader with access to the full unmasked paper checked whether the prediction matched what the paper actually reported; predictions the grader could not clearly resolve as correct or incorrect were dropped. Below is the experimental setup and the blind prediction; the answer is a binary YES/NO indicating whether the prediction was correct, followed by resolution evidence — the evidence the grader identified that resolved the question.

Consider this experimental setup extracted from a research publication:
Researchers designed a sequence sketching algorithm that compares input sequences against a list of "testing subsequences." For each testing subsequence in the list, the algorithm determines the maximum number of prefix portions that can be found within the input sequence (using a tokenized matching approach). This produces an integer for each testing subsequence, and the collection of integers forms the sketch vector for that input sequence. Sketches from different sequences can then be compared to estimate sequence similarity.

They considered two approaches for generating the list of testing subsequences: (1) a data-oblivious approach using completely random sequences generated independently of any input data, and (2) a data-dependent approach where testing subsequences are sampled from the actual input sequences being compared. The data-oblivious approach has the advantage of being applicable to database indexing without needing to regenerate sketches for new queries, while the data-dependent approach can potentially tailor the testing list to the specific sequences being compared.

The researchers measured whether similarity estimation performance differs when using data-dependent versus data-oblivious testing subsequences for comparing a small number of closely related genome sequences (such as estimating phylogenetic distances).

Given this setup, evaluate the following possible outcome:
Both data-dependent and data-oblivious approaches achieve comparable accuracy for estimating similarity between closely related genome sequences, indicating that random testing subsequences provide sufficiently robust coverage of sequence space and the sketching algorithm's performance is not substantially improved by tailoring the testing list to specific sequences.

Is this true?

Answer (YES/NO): NO